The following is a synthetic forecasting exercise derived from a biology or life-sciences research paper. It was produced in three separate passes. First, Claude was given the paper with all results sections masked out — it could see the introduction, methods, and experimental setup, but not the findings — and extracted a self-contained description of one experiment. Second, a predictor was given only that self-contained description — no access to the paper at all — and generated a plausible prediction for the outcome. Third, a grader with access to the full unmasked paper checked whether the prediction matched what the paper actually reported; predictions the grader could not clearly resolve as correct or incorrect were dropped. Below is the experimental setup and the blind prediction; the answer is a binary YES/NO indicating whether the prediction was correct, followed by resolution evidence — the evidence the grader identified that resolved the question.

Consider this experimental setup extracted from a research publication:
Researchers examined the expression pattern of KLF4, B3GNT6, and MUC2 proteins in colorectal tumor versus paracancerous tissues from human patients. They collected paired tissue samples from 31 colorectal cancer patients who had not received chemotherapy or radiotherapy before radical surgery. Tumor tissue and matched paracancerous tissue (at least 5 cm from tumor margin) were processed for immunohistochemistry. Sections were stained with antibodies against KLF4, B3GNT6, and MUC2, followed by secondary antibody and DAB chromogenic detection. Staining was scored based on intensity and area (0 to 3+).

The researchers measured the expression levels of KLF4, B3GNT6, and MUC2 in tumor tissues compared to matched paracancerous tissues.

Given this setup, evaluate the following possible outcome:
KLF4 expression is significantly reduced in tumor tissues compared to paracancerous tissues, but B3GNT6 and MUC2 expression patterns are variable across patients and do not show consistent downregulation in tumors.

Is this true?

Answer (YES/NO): NO